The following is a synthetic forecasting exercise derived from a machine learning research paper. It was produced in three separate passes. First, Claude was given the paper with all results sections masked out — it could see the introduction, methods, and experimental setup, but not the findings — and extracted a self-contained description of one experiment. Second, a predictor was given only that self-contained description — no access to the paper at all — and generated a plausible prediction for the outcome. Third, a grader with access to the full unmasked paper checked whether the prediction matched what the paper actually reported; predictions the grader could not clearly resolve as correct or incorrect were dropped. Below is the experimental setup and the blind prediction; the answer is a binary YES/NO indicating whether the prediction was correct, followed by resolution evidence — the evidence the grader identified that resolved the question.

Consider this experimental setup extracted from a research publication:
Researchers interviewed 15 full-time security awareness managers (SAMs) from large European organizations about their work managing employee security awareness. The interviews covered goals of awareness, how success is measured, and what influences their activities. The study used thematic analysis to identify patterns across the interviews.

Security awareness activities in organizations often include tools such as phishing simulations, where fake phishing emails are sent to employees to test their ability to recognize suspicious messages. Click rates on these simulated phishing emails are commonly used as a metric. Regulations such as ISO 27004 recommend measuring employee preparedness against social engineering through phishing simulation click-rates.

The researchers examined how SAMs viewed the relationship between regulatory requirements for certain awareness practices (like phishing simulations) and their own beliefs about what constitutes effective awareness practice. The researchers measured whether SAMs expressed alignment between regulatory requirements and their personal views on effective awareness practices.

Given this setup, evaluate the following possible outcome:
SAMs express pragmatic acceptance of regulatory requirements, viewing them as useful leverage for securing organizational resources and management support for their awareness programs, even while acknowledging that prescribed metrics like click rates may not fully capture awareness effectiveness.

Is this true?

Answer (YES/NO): NO